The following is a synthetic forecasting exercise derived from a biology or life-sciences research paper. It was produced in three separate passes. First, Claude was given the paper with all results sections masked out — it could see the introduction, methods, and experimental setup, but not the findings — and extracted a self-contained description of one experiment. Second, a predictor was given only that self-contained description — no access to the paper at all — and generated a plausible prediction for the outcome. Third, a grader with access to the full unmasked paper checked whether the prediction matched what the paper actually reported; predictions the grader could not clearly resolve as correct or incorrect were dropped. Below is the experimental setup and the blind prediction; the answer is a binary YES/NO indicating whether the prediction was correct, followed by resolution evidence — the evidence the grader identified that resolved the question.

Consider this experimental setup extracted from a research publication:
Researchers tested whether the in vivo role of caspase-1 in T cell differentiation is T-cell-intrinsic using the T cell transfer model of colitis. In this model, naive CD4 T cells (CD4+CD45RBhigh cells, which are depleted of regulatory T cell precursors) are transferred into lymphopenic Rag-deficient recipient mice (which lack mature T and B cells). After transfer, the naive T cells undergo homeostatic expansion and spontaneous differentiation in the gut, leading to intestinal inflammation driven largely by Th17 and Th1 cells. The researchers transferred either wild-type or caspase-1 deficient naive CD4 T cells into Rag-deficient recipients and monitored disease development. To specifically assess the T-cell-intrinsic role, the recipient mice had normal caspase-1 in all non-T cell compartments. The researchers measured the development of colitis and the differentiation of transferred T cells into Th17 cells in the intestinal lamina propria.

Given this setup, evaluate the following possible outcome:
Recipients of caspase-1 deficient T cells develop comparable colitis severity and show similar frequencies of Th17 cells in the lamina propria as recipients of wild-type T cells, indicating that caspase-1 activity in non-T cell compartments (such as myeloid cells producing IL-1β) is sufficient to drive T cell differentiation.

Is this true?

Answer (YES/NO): NO